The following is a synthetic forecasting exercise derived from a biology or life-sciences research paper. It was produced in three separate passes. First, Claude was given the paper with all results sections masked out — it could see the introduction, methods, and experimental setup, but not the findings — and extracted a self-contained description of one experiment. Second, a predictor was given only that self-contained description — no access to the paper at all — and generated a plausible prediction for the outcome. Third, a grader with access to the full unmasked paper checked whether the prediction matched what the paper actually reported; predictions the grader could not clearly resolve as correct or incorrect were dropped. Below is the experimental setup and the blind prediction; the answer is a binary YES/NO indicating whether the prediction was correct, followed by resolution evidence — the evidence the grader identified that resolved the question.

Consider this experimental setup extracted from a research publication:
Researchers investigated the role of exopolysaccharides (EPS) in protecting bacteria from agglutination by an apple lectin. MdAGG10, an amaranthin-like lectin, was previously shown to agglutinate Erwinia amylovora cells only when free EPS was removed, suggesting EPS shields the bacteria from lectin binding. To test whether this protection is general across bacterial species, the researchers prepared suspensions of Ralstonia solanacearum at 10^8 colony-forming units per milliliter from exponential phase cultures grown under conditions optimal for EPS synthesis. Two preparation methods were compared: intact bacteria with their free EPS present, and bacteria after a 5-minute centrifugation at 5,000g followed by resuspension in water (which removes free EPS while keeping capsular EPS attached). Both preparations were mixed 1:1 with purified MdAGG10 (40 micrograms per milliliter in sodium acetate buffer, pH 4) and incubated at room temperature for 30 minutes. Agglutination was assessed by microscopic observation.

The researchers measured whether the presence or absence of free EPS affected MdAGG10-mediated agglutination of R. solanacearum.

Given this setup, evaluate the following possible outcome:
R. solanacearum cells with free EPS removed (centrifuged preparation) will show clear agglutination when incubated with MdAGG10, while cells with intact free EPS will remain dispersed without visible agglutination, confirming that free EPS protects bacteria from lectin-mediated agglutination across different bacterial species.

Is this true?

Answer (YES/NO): YES